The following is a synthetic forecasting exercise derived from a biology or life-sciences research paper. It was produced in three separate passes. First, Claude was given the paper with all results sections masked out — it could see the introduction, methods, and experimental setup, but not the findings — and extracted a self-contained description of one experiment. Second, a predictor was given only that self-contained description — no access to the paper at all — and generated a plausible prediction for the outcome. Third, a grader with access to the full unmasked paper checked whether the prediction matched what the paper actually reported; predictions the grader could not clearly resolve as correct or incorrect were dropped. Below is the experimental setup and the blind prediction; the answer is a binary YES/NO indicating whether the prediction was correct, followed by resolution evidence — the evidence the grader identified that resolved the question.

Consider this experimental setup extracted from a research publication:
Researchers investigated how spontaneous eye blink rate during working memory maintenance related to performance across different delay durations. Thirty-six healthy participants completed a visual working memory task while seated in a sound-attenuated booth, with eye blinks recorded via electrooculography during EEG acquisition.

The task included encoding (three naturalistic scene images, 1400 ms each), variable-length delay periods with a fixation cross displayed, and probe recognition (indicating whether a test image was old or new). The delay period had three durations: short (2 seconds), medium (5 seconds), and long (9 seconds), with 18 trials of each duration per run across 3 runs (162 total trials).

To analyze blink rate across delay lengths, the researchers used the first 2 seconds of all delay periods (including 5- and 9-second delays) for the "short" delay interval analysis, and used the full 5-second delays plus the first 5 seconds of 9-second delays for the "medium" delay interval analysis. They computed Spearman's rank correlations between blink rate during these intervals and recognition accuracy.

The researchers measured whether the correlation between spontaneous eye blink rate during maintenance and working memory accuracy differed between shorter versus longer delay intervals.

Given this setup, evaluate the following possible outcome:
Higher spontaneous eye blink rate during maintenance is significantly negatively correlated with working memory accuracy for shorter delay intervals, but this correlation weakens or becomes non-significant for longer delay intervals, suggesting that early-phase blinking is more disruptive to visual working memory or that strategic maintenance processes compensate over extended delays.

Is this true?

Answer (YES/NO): NO